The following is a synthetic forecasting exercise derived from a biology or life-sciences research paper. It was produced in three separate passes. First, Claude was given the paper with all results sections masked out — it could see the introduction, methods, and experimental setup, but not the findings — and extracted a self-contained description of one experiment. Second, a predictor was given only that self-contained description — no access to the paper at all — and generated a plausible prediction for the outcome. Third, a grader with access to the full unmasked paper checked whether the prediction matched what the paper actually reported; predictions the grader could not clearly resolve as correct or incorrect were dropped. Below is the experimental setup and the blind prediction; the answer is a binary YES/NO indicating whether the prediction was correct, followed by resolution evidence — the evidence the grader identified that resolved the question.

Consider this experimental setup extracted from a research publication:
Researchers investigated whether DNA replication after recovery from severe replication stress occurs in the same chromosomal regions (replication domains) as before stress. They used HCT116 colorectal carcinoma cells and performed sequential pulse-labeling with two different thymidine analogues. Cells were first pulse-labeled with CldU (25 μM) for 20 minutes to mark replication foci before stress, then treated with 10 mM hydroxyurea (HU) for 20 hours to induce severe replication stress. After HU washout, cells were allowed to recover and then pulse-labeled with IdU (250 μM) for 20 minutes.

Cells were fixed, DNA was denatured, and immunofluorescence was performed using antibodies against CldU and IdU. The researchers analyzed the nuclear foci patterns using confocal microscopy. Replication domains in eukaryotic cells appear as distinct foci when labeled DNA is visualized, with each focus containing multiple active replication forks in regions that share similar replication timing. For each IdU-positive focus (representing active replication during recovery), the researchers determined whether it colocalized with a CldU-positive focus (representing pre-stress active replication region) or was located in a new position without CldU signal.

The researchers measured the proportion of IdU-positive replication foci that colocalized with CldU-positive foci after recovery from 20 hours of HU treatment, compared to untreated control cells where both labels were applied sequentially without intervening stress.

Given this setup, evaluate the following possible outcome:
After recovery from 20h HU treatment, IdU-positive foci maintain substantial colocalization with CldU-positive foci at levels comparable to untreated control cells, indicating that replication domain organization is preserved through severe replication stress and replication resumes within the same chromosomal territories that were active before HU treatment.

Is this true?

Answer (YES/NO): NO